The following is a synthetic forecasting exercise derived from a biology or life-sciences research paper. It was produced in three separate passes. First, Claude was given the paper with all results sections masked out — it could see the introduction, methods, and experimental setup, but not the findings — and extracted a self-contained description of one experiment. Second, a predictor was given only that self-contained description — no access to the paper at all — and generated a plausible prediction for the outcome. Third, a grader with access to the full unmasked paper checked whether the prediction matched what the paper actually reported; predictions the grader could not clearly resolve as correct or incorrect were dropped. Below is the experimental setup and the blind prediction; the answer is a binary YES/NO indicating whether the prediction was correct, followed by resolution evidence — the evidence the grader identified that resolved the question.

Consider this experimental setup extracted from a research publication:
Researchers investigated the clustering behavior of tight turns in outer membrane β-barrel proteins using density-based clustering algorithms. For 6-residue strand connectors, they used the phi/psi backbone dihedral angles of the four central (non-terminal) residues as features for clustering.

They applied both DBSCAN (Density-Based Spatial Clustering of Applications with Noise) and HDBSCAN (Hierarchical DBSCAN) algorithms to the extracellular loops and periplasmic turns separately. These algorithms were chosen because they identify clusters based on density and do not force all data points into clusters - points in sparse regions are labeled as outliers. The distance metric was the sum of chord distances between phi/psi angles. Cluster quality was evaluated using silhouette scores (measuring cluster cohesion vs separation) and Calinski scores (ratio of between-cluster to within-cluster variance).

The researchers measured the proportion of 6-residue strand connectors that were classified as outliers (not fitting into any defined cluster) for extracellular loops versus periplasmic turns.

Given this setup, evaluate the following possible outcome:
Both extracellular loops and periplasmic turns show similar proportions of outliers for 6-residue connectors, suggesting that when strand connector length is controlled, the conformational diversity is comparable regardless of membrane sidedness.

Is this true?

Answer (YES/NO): NO